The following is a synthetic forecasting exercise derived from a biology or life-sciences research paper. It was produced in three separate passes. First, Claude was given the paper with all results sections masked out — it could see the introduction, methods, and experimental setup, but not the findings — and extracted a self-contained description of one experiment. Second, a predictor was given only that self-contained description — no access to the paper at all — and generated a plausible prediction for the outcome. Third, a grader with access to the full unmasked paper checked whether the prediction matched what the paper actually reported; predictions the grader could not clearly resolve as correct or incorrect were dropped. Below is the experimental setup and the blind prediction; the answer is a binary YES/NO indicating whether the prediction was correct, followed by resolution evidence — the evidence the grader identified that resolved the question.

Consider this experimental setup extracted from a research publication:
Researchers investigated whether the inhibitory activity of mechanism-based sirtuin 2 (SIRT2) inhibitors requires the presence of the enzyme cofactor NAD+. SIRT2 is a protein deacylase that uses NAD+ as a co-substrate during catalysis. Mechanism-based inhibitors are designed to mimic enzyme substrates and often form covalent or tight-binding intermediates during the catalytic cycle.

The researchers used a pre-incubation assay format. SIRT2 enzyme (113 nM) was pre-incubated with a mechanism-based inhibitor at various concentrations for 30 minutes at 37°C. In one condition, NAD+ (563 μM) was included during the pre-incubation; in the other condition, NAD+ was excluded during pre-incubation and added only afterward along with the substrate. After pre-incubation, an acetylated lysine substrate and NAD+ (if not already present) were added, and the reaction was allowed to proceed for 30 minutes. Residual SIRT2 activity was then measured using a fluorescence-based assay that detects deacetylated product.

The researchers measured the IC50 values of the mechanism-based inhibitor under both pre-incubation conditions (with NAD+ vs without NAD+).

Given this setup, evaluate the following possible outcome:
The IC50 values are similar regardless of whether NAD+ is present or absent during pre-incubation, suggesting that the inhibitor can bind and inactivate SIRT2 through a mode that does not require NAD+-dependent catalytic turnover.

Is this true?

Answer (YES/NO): NO